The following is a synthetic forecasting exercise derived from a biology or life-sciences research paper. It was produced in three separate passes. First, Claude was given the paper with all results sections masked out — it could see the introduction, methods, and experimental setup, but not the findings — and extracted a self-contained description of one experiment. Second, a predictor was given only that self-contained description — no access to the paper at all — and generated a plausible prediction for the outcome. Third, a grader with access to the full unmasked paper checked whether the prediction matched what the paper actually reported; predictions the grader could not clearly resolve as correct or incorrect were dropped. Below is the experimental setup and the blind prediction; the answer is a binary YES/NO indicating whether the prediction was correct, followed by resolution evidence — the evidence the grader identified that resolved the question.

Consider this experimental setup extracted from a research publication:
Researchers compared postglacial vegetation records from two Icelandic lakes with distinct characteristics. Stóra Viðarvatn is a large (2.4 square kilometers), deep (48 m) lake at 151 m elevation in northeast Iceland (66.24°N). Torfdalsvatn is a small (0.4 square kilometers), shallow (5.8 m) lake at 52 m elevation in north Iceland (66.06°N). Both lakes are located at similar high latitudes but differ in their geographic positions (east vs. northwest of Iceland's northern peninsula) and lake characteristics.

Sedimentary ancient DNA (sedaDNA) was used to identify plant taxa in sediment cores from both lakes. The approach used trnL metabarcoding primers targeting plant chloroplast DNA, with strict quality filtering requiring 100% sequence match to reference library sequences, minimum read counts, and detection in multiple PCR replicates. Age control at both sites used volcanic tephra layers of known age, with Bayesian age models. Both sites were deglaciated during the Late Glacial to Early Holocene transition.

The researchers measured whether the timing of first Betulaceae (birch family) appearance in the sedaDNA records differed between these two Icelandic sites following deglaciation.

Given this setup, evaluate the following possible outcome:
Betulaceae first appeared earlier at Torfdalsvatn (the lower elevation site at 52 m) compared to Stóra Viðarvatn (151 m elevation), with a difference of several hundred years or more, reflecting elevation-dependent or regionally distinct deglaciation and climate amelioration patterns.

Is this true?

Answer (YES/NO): YES